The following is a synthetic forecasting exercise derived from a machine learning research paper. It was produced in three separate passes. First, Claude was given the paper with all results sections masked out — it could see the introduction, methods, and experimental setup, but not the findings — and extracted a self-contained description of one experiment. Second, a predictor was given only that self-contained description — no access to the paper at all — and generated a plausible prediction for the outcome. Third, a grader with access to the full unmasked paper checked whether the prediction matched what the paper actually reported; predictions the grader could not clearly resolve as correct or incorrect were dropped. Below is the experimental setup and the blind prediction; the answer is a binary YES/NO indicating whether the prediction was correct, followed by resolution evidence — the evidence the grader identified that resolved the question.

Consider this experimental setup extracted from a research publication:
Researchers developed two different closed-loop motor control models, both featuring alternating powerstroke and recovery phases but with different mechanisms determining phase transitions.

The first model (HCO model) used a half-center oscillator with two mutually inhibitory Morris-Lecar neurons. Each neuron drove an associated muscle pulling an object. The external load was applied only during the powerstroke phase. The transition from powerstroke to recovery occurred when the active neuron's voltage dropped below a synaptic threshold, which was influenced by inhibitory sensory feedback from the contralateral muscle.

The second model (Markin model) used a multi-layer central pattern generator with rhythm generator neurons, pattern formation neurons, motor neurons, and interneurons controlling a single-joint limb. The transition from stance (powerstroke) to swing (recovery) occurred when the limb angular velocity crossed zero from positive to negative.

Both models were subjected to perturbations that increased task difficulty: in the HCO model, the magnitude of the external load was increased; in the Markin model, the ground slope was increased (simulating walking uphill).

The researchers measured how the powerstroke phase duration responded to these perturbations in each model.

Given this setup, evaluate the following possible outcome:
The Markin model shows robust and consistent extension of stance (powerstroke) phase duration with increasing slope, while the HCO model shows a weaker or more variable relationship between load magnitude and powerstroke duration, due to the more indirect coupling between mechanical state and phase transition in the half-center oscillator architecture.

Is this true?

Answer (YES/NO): NO